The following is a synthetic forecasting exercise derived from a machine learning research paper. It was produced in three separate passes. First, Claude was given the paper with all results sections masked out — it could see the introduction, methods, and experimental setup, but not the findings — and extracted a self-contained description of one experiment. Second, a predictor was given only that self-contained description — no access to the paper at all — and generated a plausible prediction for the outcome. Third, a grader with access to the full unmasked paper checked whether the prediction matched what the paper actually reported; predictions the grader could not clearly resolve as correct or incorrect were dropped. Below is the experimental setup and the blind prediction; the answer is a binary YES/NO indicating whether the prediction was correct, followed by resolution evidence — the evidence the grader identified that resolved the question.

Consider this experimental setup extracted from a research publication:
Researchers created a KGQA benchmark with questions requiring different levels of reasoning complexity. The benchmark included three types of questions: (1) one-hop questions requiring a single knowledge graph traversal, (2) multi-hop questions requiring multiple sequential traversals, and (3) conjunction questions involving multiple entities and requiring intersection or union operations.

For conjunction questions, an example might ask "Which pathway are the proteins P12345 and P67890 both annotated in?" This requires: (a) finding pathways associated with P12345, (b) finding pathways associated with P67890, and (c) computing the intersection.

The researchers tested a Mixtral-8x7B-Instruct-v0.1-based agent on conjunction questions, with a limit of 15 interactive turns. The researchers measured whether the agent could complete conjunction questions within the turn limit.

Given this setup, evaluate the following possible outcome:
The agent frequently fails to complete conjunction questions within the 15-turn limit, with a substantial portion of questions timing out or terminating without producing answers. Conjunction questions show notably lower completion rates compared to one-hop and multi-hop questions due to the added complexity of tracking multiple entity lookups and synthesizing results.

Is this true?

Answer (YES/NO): NO